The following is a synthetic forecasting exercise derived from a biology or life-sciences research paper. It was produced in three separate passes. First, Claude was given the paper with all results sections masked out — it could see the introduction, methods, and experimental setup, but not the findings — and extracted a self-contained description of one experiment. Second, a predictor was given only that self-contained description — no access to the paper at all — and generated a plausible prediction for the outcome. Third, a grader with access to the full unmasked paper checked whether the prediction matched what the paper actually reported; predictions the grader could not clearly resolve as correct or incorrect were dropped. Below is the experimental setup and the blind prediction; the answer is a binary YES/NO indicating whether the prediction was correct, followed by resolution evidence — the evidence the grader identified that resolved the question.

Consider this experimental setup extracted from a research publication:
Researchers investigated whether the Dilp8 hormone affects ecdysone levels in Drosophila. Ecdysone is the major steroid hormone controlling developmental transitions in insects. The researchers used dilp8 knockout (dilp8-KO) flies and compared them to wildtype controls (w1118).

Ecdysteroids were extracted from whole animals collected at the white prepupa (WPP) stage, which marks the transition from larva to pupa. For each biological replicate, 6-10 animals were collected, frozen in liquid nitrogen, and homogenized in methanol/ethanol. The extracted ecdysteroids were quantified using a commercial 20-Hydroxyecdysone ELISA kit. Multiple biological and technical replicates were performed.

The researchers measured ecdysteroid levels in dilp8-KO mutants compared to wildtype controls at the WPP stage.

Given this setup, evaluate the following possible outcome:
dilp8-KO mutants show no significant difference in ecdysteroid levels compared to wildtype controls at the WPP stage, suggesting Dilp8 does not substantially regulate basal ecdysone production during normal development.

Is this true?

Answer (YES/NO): NO